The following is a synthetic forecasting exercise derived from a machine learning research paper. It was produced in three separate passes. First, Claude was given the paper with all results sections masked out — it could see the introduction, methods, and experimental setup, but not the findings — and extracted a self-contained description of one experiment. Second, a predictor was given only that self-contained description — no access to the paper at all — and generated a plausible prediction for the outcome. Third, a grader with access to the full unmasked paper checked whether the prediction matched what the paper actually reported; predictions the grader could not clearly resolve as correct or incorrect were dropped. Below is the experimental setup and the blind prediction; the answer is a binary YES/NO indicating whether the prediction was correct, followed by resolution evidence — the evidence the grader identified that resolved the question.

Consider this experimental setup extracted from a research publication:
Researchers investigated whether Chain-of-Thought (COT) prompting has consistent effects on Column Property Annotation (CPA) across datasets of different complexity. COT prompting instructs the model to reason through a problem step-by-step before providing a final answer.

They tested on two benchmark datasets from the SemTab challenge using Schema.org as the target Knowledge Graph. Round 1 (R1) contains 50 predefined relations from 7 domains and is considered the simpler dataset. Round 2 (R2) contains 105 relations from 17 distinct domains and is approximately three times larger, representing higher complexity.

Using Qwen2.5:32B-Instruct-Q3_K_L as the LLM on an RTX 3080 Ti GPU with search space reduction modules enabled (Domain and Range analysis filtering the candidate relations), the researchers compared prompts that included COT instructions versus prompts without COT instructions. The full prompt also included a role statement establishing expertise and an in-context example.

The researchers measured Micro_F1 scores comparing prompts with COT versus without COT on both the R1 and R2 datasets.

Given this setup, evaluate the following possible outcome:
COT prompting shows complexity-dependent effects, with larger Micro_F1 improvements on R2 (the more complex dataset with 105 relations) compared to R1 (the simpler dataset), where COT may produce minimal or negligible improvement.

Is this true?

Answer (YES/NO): NO